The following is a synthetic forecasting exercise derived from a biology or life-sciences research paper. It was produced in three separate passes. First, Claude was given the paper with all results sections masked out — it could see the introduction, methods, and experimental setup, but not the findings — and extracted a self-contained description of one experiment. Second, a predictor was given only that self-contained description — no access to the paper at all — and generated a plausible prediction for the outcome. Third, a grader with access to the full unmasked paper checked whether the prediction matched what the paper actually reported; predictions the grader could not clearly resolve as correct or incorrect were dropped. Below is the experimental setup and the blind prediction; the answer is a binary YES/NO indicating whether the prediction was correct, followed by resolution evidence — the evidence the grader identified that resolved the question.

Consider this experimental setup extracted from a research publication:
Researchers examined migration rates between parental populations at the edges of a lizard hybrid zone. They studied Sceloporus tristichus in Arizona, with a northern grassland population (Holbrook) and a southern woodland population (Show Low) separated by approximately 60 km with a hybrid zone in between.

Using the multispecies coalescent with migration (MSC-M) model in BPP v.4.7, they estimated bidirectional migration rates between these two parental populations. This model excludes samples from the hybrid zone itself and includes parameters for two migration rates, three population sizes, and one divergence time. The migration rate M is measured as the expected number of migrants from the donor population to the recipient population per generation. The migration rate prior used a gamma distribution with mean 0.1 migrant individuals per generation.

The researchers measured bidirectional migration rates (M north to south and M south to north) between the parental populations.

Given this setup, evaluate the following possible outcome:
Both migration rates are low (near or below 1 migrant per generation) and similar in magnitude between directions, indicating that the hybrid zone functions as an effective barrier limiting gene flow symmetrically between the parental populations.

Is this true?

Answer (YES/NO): NO